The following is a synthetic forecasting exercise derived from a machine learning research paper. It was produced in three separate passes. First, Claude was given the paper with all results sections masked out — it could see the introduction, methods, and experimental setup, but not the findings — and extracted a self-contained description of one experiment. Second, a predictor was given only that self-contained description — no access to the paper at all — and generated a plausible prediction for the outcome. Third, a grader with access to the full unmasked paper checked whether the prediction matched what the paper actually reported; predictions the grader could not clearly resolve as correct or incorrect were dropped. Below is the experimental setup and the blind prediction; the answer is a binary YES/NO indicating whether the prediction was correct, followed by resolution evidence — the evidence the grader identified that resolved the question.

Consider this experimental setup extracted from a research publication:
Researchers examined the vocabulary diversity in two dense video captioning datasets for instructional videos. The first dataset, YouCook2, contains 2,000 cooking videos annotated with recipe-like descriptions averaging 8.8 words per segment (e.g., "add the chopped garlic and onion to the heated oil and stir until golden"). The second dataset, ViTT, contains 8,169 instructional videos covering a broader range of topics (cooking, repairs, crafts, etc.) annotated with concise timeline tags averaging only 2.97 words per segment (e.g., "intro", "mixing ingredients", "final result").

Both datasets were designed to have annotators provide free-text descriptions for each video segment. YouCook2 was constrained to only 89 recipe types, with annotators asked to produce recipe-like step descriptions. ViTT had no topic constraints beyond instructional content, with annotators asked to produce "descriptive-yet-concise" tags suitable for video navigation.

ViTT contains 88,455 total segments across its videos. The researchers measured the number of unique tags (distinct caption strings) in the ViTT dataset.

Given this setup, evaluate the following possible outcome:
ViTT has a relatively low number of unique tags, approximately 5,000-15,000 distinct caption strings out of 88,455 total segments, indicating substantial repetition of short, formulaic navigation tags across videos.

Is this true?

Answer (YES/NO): NO